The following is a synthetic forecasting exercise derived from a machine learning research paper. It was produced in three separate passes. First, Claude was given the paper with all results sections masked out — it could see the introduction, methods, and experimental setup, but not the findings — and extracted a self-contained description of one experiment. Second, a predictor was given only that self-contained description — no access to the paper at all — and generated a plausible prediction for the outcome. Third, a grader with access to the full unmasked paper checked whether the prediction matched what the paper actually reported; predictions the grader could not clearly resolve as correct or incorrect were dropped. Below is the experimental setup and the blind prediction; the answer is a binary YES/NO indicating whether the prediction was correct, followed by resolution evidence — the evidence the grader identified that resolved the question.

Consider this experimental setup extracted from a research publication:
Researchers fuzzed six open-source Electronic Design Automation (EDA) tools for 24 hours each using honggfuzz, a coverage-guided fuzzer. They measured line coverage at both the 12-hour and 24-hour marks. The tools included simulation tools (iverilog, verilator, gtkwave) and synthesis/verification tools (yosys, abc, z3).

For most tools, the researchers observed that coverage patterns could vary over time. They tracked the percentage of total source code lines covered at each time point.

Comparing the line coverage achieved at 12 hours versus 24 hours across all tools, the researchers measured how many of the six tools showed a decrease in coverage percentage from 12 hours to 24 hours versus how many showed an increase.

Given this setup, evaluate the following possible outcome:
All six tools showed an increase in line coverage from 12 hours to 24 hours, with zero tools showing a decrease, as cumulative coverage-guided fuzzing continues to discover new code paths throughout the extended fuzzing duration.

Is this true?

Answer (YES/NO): NO